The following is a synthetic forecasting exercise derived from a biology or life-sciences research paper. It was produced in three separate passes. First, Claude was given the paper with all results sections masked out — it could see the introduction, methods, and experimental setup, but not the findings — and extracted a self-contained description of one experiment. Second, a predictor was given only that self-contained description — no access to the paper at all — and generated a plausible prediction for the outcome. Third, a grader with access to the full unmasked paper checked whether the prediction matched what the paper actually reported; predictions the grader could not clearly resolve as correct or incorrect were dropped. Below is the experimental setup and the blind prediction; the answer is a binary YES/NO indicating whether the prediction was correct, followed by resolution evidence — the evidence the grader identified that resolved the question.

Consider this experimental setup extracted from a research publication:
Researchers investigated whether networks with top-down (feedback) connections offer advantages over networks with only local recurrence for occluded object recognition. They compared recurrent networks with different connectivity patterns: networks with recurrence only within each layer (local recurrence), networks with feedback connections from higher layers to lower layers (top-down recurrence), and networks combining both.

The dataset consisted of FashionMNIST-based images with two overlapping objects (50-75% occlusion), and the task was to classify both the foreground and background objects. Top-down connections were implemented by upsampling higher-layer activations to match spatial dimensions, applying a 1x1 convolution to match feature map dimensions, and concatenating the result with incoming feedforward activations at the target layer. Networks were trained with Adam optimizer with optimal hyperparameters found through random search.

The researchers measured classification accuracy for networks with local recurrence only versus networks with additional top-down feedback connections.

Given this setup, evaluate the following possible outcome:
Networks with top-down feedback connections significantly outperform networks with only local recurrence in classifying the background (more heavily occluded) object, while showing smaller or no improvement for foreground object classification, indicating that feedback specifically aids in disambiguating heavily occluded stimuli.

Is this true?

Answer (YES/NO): NO